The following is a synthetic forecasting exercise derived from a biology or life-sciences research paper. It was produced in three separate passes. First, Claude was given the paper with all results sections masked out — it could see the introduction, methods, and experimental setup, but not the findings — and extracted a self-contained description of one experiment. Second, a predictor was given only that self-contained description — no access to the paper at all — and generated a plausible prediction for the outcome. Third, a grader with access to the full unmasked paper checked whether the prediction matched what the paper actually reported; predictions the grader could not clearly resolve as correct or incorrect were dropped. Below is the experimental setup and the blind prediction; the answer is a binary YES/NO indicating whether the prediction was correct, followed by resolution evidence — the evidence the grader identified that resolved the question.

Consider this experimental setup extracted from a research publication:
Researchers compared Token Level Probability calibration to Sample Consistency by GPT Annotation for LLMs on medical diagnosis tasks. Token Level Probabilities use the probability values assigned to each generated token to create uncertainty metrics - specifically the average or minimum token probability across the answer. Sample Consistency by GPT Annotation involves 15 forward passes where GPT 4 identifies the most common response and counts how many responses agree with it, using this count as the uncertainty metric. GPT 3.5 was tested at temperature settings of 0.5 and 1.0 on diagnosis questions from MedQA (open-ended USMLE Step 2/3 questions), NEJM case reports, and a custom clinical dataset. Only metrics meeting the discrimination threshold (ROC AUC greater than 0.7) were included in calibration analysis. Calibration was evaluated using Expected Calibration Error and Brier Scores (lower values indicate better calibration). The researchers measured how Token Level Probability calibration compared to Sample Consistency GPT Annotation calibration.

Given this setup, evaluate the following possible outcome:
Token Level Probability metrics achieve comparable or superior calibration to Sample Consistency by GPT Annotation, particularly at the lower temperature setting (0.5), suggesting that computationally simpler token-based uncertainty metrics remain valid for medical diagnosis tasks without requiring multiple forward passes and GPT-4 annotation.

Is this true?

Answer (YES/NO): NO